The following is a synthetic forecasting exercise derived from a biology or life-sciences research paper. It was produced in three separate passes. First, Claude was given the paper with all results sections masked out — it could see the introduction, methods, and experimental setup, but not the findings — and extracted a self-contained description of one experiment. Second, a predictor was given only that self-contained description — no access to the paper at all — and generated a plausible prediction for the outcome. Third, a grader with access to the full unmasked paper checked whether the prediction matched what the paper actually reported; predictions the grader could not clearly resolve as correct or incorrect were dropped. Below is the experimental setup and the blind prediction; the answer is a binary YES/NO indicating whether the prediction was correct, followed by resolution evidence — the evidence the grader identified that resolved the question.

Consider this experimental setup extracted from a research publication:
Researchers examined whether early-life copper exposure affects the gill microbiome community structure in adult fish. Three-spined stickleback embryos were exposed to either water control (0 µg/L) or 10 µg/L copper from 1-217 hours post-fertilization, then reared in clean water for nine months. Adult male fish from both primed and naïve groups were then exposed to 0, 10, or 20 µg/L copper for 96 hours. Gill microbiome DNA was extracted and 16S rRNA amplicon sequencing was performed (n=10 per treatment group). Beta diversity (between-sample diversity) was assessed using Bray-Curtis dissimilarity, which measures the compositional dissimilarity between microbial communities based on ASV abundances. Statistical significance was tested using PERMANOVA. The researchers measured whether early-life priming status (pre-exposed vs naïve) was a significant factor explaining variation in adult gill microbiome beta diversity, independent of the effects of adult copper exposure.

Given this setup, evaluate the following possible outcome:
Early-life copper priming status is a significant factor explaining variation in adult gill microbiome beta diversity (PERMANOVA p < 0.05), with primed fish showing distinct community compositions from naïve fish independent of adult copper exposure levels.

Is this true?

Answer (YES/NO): NO